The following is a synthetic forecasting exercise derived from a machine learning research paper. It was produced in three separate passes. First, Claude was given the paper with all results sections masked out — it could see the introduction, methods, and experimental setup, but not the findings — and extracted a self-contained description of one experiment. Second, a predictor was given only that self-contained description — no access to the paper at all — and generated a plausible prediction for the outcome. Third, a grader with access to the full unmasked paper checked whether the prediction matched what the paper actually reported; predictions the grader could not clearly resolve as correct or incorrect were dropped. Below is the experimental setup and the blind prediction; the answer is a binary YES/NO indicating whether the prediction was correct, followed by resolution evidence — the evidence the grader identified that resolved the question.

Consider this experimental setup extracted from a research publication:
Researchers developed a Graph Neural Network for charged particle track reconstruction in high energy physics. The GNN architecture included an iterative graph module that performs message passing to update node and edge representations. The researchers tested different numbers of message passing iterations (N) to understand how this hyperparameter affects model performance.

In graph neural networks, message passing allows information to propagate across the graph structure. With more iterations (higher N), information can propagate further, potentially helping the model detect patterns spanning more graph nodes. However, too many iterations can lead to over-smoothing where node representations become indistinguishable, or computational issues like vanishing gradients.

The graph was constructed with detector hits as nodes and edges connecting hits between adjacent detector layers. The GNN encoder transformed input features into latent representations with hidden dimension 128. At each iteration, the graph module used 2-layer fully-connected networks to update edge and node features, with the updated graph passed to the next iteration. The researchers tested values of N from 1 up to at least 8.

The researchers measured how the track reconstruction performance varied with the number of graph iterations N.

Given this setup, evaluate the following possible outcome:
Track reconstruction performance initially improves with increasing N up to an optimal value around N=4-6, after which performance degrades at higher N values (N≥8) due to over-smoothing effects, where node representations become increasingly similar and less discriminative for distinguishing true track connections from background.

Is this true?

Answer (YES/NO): NO